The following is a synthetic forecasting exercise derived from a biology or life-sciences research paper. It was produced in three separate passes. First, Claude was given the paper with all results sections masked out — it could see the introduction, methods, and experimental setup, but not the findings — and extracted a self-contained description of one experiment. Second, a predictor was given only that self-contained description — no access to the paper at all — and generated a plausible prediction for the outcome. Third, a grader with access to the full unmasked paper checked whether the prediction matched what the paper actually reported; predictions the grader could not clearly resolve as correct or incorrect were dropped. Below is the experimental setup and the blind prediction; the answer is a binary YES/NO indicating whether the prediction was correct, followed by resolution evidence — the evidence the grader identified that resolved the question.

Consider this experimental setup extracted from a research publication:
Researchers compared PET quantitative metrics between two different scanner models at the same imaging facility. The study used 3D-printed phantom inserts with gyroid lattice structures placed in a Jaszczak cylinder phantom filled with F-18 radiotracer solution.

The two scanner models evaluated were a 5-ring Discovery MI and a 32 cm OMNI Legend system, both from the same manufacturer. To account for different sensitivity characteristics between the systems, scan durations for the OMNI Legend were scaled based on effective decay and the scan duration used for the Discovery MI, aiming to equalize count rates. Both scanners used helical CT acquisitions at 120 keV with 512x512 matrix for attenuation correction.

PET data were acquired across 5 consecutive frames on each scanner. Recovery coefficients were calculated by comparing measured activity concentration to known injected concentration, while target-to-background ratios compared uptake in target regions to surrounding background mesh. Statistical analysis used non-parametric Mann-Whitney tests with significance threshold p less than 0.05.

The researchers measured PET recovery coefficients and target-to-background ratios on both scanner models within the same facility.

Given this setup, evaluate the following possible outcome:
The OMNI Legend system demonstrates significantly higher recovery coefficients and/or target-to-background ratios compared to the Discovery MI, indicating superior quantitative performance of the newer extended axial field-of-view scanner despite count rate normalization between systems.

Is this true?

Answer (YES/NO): NO